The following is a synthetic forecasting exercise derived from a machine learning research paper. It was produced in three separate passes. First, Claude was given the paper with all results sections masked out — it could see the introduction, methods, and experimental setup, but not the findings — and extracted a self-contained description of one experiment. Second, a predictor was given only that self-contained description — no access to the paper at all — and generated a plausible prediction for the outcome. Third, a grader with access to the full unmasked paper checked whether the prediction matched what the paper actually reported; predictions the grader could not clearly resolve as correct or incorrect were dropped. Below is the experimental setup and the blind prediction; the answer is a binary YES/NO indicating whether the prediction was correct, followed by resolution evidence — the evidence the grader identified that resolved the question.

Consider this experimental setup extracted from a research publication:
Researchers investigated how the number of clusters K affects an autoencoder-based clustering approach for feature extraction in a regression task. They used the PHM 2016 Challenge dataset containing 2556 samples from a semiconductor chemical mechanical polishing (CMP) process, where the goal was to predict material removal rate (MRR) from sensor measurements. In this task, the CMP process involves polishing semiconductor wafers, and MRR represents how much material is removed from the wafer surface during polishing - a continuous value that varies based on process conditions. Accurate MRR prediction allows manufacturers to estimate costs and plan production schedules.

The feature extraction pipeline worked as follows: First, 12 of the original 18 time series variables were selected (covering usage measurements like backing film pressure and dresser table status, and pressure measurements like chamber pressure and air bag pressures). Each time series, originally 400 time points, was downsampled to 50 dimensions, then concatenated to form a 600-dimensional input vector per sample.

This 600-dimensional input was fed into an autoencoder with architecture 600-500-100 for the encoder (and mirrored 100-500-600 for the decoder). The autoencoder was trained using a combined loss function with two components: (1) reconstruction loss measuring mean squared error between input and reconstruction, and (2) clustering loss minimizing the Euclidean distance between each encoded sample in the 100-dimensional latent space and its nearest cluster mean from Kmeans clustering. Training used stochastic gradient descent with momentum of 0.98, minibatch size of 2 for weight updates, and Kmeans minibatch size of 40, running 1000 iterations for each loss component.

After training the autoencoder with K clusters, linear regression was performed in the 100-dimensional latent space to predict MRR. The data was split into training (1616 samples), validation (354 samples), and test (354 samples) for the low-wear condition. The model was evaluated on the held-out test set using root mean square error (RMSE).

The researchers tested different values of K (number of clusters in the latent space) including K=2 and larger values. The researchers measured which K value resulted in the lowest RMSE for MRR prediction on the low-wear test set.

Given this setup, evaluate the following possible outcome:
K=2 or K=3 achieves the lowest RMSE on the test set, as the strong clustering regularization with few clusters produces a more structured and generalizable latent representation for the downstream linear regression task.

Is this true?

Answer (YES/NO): YES